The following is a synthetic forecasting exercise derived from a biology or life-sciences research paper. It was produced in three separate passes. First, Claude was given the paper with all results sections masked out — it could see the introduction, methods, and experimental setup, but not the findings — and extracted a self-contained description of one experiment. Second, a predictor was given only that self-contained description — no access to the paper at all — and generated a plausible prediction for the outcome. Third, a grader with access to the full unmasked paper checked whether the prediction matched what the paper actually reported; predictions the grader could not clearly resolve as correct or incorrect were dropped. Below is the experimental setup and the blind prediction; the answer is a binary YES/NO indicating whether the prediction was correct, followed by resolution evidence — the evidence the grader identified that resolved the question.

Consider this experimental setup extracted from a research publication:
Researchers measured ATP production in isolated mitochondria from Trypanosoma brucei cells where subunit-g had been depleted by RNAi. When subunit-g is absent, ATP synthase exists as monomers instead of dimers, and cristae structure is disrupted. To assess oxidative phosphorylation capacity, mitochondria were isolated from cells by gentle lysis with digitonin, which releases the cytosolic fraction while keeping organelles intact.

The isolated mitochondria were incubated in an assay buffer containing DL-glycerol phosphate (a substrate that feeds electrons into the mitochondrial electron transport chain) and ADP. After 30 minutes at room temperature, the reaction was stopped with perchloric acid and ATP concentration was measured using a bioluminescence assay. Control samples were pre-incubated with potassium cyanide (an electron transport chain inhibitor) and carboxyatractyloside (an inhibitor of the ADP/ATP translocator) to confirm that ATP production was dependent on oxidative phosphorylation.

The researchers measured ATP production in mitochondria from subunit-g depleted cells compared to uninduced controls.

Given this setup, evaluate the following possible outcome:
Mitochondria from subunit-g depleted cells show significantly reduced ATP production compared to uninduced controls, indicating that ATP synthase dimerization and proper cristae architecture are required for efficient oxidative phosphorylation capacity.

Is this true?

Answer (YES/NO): YES